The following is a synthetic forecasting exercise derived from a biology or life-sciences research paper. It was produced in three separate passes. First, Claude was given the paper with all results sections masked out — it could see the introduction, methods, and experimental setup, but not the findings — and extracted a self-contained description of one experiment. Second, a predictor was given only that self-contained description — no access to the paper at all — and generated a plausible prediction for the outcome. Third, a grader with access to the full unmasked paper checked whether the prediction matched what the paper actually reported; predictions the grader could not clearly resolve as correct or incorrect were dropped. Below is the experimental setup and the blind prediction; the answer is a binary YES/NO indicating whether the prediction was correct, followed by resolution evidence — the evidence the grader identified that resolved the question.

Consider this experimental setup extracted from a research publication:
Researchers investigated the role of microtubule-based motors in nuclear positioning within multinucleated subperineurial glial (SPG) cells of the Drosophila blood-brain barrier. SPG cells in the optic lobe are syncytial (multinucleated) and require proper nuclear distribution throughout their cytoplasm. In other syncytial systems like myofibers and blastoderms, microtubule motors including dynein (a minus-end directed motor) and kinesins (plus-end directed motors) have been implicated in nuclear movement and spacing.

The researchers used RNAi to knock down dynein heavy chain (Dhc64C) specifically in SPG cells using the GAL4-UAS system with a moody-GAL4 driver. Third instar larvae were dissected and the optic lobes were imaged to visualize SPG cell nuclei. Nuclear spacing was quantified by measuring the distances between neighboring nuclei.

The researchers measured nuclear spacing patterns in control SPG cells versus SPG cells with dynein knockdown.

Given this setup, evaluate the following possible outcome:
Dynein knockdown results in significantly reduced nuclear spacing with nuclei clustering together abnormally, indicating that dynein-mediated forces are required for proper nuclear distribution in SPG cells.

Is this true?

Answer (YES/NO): NO